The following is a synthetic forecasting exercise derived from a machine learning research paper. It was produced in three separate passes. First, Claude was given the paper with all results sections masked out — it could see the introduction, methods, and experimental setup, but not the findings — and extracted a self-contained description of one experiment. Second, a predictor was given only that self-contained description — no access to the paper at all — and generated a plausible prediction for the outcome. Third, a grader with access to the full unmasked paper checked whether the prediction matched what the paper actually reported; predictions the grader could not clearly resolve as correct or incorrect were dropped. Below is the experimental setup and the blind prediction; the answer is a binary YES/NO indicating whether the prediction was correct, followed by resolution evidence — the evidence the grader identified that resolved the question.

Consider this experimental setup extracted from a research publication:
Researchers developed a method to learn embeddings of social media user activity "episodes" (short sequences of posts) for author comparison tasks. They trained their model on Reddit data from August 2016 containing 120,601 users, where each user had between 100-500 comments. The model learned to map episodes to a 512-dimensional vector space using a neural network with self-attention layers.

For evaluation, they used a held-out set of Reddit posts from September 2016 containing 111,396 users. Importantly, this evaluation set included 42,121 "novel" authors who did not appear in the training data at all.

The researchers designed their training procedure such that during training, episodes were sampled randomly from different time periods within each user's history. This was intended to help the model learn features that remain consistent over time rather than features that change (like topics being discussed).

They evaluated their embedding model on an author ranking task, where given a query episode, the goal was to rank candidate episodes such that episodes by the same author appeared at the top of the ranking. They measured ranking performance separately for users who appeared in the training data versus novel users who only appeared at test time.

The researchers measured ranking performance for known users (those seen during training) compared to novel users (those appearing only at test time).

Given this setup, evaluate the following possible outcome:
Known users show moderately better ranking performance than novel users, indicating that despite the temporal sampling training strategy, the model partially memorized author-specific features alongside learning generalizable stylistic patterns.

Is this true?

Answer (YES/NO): NO